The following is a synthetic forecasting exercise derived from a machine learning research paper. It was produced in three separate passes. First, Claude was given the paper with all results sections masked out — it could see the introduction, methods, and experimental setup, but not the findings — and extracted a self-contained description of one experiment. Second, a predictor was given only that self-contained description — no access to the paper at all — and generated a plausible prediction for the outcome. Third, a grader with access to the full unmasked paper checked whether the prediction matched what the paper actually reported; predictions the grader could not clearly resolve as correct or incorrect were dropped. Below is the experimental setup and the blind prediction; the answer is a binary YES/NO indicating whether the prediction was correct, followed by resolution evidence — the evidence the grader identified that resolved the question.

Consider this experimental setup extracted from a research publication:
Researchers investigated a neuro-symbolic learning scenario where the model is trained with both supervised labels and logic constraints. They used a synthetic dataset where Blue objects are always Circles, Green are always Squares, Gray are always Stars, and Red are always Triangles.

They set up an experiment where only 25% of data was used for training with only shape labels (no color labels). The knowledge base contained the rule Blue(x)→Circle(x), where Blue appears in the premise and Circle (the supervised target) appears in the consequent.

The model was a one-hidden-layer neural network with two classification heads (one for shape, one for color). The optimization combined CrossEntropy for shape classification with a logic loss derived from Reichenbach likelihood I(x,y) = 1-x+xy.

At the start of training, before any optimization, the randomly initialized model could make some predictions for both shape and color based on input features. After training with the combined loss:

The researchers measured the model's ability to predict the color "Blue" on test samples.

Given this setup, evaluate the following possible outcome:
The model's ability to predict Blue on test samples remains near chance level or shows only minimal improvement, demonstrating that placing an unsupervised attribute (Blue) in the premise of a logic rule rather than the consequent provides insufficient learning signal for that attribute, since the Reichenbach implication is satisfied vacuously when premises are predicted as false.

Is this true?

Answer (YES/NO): NO